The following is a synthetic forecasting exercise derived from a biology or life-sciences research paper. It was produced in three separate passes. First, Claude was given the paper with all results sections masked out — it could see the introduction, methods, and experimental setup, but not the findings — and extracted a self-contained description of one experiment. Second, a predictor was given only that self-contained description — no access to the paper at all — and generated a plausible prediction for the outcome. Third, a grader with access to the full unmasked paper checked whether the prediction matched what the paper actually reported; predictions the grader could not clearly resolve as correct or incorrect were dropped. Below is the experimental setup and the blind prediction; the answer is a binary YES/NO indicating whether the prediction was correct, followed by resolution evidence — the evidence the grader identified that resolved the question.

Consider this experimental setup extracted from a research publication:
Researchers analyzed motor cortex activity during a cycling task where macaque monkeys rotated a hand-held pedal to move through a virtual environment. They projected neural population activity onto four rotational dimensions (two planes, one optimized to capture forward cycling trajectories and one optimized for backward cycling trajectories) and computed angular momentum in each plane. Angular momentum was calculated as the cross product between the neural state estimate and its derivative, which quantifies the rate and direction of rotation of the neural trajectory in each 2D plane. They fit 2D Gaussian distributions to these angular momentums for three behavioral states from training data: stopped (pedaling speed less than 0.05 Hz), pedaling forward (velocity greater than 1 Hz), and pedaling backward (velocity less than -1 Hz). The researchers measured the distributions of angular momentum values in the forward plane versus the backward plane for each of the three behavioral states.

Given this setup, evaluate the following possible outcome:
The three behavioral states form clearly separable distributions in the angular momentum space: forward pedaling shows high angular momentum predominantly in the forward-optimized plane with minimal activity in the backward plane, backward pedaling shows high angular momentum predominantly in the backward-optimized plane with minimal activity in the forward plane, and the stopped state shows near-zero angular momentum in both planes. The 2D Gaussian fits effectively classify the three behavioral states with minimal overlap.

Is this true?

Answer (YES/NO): YES